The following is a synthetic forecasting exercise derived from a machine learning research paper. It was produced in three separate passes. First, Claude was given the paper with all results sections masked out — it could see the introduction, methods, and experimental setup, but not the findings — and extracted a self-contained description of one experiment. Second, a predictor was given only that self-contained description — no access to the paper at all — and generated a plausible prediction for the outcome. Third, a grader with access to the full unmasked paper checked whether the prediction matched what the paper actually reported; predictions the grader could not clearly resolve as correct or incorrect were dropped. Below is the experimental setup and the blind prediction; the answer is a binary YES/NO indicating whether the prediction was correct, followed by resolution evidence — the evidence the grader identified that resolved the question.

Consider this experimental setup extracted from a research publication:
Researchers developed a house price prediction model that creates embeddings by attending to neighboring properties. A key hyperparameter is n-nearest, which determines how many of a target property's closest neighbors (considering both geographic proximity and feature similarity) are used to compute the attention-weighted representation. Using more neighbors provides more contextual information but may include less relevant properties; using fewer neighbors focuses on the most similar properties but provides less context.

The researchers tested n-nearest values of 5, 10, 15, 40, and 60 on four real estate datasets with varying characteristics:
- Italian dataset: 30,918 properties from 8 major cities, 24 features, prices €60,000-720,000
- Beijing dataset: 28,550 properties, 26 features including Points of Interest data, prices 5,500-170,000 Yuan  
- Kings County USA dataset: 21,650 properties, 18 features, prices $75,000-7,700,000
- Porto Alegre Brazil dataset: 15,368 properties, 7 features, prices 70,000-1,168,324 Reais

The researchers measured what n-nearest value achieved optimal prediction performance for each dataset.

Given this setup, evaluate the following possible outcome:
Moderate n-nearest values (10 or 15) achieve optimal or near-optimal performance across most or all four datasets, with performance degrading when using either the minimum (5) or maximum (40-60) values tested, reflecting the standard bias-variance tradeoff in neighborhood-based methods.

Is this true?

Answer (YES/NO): NO